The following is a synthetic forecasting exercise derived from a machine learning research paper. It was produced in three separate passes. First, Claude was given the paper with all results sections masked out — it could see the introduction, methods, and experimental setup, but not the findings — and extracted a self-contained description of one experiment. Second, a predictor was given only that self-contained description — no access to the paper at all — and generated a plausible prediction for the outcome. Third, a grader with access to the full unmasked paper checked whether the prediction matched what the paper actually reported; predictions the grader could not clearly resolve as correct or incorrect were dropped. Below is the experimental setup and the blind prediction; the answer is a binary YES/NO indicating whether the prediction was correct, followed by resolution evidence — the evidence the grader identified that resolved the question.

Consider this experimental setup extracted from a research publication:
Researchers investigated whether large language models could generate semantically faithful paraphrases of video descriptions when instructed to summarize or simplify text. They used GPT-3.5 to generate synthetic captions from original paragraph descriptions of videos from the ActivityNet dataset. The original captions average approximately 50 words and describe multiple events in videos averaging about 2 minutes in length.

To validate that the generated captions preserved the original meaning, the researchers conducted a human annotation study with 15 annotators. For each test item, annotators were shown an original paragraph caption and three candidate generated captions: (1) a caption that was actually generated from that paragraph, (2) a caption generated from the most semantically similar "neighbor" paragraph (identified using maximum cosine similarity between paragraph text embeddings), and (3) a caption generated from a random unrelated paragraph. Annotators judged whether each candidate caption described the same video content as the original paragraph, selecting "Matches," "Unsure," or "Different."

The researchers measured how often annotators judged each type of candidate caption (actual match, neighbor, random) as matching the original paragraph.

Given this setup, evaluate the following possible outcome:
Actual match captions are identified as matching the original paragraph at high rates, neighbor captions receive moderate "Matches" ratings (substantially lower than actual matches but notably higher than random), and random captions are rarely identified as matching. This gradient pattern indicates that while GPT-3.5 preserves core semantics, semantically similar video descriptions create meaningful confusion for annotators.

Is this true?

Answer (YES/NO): YES